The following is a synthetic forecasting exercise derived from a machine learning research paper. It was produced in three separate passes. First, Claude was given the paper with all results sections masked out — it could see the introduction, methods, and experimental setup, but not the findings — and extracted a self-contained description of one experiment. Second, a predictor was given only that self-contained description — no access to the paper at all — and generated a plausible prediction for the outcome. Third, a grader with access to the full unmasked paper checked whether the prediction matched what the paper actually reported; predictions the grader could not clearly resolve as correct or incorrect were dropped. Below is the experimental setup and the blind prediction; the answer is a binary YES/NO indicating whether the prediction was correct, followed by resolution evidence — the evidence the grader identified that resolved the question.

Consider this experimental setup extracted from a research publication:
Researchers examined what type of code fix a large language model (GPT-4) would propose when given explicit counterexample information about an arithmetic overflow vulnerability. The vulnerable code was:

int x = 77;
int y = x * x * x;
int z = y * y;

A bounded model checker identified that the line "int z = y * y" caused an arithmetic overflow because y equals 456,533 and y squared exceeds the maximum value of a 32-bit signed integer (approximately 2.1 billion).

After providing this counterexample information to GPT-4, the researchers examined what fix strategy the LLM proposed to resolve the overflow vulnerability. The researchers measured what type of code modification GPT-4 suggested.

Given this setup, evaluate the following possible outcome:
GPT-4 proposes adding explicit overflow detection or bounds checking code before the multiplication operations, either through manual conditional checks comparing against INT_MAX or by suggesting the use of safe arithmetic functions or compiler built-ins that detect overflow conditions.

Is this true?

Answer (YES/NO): NO